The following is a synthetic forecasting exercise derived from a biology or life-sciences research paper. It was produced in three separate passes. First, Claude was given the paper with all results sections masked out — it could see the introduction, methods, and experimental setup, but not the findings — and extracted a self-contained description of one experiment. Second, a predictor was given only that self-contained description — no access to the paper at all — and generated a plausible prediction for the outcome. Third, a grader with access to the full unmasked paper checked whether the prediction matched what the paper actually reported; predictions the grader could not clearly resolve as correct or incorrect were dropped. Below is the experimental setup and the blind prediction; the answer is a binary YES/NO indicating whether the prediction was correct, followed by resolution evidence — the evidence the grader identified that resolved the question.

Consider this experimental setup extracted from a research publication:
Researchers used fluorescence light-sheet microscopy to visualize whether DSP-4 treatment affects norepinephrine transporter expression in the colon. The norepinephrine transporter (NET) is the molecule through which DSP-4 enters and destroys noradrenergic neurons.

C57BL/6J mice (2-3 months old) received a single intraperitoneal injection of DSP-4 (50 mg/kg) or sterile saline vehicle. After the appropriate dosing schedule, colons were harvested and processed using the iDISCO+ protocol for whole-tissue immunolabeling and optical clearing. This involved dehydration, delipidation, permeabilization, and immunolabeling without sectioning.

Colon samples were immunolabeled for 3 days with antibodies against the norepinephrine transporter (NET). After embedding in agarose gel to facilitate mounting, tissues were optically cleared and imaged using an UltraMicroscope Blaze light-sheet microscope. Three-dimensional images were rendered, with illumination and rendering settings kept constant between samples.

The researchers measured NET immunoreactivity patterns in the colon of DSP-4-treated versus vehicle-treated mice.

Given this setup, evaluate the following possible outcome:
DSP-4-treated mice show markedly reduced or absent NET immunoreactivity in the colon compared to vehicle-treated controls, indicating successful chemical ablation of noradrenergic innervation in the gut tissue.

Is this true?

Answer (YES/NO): NO